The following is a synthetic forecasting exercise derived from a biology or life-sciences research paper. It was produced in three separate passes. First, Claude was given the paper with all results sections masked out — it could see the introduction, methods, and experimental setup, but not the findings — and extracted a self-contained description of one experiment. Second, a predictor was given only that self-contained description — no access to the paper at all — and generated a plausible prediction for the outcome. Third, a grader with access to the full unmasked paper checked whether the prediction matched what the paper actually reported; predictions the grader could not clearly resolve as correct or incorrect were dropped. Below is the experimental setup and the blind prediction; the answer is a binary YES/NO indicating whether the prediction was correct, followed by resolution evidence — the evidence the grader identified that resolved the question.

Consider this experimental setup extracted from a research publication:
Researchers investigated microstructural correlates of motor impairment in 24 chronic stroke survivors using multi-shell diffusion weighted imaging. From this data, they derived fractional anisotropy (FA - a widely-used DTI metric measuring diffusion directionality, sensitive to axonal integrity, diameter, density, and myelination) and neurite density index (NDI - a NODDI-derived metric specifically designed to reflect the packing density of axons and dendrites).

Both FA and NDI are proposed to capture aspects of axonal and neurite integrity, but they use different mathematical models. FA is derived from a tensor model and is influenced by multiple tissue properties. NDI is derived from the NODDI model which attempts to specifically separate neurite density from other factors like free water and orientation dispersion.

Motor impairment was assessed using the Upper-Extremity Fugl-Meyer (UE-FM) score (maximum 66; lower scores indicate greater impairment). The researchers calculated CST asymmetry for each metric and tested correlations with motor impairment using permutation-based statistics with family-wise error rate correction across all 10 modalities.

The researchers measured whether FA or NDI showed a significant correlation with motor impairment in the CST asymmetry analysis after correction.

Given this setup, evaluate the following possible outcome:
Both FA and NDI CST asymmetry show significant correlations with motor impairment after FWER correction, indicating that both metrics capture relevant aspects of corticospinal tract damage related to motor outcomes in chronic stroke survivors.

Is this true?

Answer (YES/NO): NO